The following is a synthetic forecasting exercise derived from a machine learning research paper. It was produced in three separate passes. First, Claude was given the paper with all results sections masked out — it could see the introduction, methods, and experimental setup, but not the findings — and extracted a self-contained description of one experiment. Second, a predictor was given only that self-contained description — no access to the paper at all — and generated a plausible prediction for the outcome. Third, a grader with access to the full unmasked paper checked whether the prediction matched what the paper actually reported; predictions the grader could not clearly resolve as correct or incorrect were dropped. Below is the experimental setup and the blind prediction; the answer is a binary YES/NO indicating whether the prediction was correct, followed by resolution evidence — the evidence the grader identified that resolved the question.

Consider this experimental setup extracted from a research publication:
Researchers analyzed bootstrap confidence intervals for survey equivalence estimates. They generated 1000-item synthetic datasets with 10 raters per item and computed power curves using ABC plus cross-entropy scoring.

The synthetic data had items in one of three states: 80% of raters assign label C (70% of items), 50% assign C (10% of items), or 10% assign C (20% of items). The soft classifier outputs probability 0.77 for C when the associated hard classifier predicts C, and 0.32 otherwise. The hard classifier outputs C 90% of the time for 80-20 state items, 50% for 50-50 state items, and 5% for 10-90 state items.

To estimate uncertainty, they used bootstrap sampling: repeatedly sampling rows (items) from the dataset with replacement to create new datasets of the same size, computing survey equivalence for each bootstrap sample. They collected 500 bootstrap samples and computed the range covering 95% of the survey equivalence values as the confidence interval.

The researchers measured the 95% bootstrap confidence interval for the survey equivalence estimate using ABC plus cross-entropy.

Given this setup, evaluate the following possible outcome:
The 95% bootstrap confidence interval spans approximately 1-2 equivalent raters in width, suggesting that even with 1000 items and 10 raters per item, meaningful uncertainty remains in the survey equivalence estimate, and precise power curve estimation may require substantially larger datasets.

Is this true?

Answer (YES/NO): NO